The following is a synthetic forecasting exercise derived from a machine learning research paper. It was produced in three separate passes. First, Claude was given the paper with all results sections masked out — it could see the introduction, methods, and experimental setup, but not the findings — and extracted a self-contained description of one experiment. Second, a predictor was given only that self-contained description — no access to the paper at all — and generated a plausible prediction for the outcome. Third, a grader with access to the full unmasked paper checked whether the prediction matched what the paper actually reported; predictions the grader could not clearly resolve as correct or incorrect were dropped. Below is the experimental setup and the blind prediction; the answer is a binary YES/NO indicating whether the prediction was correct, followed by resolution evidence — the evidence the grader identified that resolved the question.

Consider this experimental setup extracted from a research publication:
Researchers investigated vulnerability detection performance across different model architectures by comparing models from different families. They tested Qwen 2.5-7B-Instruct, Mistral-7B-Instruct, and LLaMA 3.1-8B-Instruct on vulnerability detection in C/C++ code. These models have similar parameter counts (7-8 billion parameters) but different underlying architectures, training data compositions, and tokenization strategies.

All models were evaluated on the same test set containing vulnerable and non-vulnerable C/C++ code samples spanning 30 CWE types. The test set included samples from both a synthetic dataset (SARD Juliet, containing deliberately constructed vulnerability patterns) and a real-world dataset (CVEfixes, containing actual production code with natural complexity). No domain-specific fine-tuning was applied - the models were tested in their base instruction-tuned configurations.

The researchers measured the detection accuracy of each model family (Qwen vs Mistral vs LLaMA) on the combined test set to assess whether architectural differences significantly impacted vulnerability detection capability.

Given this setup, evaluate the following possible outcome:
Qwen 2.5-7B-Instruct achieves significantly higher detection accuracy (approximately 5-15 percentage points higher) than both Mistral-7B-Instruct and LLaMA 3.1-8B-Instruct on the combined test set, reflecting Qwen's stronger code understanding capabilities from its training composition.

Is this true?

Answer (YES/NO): NO